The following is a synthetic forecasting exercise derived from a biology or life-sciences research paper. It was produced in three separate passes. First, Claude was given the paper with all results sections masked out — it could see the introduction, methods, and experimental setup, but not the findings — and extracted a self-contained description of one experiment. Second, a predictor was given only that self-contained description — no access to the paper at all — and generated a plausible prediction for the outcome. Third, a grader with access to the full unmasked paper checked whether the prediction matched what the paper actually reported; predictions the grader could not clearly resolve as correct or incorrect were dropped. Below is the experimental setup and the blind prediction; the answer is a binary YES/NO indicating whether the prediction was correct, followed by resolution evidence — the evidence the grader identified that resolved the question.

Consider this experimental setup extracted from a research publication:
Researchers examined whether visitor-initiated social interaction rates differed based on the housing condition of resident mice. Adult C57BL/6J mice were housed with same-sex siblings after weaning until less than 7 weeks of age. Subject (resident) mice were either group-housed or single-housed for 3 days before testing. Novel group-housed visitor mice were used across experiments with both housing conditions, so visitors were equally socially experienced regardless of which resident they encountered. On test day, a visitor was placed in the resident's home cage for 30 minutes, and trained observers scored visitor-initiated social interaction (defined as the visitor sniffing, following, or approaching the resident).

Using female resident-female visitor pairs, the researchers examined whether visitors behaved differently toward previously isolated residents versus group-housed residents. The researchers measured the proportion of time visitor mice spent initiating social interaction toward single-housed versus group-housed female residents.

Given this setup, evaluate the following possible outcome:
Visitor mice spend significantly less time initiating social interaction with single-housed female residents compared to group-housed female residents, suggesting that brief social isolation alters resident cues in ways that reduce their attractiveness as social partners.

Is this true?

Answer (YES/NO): NO